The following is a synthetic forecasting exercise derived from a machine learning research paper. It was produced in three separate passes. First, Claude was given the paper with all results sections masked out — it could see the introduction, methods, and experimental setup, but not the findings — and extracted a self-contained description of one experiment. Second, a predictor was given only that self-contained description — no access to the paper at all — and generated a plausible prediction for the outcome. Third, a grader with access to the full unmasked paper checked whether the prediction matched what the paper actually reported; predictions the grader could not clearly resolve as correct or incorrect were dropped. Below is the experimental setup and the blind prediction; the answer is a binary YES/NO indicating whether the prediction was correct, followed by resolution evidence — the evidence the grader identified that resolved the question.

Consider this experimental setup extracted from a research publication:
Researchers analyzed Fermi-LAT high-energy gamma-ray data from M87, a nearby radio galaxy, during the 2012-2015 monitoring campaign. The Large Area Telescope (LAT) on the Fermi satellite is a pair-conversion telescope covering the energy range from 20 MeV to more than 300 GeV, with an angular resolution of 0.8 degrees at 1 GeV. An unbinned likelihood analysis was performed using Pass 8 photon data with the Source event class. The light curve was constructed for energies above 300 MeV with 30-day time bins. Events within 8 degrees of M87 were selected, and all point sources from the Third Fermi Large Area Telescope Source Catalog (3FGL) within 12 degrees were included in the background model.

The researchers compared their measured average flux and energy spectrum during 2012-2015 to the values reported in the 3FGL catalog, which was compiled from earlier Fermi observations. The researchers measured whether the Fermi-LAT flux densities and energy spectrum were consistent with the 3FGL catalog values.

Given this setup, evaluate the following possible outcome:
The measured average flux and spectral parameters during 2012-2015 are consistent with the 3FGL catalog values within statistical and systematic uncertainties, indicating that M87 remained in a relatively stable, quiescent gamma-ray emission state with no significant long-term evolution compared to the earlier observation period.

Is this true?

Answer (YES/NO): YES